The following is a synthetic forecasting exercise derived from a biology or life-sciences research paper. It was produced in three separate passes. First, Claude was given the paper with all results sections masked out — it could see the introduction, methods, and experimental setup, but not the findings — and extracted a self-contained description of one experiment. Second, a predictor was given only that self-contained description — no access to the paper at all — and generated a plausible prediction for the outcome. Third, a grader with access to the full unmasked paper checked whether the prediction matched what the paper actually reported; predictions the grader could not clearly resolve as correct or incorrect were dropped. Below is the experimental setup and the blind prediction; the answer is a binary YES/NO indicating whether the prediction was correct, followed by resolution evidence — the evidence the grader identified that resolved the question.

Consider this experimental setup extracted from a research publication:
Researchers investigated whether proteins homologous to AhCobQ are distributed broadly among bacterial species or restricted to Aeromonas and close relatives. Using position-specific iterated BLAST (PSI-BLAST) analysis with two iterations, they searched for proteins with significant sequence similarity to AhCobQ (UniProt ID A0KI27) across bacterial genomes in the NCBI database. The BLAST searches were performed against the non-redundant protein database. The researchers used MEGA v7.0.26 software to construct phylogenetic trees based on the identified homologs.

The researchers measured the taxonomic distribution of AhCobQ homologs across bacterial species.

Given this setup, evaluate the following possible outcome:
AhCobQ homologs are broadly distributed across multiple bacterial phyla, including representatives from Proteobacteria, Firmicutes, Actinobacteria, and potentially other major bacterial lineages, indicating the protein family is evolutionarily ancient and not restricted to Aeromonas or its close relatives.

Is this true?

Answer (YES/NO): NO